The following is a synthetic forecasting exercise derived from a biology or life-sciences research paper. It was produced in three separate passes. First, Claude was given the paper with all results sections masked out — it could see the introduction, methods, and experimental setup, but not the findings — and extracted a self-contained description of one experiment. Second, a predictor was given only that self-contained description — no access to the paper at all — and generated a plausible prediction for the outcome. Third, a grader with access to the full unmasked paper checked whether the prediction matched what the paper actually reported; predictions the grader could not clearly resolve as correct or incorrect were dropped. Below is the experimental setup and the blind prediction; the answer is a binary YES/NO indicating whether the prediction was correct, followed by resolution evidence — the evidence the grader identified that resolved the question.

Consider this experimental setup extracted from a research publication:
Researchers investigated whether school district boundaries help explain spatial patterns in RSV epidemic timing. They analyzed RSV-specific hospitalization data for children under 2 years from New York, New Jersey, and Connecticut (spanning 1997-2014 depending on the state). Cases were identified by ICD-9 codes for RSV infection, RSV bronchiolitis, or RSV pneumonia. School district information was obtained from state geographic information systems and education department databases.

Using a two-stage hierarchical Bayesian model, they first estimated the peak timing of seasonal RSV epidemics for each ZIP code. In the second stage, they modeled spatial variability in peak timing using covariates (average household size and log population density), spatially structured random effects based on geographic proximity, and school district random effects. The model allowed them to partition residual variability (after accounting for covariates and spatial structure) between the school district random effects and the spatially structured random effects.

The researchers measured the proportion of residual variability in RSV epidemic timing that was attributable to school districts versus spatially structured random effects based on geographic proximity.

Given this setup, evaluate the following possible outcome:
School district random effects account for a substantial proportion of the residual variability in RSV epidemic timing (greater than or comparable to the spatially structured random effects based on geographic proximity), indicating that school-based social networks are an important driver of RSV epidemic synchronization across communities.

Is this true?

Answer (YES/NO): NO